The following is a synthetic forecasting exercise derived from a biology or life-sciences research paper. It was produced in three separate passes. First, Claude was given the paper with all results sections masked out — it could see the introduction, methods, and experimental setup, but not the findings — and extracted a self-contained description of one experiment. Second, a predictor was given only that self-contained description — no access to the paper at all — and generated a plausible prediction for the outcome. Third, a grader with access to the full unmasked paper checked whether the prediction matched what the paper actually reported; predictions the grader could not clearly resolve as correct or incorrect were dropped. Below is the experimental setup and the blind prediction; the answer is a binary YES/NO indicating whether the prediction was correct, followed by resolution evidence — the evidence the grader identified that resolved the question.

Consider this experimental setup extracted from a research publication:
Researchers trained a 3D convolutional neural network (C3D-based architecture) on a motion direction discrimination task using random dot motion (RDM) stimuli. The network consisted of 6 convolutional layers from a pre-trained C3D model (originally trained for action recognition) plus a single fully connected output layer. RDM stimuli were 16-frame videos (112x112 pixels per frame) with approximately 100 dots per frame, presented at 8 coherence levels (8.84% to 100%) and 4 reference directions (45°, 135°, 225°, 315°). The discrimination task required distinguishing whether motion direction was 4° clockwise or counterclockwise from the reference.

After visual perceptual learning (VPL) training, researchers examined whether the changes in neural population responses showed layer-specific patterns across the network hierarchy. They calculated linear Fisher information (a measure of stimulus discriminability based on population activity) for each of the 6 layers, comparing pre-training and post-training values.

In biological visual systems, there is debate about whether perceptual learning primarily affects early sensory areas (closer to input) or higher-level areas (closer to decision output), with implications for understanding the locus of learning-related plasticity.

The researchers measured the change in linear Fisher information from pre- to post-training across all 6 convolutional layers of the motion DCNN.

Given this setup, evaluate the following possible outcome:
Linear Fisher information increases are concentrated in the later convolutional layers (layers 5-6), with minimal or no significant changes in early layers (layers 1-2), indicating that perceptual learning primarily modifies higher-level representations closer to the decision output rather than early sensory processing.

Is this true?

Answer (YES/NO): YES